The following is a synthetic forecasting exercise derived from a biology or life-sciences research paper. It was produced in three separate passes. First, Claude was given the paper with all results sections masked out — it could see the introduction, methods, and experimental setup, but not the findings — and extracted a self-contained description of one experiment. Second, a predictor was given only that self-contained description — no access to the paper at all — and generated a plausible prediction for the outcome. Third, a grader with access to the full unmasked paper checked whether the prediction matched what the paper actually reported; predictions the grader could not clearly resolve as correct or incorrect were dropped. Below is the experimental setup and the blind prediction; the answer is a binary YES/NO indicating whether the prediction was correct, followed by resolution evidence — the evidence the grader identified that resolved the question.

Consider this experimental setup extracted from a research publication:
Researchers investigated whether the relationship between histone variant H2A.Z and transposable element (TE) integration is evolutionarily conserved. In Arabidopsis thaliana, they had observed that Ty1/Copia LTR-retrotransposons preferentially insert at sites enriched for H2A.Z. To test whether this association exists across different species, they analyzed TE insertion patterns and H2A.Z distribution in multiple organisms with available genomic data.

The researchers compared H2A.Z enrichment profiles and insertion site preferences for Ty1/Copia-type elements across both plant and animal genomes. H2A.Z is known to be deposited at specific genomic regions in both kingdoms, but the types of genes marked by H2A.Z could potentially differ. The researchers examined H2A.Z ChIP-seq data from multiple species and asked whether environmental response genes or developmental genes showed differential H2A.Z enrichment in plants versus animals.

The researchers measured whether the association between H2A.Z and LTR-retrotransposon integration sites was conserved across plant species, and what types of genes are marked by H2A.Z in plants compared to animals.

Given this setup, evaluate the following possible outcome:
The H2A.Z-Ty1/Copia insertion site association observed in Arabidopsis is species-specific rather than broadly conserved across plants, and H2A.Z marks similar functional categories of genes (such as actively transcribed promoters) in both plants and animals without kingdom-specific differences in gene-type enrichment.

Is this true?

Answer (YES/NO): NO